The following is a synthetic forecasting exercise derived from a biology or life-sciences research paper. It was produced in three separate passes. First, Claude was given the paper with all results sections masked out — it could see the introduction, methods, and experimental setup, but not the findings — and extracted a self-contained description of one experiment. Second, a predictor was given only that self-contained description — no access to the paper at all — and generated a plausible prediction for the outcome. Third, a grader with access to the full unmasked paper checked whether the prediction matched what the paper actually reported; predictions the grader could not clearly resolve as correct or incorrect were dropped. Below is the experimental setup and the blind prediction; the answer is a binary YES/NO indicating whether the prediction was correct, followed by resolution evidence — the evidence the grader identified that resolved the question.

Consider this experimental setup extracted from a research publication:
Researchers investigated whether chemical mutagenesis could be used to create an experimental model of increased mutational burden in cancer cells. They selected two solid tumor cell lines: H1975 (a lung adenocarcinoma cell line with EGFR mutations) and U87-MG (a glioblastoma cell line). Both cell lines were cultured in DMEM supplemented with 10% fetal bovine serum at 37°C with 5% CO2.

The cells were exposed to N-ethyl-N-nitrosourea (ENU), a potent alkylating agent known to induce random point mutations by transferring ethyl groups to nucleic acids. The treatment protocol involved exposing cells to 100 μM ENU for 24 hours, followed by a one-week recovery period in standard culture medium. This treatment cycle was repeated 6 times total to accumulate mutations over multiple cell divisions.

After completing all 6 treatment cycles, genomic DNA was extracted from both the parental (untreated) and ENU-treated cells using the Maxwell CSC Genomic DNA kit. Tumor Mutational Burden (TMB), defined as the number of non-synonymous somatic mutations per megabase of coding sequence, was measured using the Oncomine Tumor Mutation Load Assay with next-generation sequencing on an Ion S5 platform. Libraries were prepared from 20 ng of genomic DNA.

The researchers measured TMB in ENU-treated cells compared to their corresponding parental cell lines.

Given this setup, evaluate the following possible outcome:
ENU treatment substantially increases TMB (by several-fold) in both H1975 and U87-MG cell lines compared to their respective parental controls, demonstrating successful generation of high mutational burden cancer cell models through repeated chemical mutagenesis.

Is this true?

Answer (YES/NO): NO